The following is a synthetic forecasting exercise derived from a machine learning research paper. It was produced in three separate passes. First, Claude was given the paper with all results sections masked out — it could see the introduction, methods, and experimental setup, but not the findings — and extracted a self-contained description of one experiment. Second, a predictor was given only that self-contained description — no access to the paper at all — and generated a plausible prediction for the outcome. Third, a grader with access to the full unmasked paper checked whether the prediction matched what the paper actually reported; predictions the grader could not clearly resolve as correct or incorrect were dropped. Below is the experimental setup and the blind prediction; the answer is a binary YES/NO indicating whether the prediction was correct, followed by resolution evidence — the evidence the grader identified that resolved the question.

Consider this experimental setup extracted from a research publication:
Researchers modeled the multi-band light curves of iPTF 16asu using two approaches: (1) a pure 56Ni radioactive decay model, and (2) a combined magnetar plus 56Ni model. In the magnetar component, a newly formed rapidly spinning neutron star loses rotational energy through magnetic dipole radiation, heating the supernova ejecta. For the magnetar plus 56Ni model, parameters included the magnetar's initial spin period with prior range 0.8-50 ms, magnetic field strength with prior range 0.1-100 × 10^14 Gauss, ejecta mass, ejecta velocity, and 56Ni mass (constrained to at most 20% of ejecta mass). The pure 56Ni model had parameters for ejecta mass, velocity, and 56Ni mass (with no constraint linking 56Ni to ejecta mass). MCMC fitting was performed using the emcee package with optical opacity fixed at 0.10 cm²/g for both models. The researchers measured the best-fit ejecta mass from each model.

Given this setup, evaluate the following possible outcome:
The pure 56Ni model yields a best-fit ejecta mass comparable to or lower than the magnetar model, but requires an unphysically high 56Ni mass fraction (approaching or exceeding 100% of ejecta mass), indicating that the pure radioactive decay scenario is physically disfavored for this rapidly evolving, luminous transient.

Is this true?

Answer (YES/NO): NO